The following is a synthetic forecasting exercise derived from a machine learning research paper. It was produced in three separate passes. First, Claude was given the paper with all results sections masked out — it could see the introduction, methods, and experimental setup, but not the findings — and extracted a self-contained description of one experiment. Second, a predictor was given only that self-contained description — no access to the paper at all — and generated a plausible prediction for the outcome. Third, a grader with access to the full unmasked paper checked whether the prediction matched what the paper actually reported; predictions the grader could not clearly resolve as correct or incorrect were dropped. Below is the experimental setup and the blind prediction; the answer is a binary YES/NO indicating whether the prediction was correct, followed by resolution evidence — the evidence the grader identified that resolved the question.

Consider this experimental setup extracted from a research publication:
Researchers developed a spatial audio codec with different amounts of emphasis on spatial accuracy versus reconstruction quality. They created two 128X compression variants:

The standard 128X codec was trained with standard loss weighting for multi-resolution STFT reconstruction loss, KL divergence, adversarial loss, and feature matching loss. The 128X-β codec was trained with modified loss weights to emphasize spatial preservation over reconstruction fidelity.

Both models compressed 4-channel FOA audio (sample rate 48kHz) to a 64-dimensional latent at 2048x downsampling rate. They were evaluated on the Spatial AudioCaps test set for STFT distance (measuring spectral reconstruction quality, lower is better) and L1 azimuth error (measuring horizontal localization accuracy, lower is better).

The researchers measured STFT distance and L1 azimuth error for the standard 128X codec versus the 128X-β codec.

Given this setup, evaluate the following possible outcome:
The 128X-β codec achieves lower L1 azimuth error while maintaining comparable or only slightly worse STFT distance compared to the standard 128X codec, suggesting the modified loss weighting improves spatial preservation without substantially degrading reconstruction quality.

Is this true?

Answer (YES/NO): NO